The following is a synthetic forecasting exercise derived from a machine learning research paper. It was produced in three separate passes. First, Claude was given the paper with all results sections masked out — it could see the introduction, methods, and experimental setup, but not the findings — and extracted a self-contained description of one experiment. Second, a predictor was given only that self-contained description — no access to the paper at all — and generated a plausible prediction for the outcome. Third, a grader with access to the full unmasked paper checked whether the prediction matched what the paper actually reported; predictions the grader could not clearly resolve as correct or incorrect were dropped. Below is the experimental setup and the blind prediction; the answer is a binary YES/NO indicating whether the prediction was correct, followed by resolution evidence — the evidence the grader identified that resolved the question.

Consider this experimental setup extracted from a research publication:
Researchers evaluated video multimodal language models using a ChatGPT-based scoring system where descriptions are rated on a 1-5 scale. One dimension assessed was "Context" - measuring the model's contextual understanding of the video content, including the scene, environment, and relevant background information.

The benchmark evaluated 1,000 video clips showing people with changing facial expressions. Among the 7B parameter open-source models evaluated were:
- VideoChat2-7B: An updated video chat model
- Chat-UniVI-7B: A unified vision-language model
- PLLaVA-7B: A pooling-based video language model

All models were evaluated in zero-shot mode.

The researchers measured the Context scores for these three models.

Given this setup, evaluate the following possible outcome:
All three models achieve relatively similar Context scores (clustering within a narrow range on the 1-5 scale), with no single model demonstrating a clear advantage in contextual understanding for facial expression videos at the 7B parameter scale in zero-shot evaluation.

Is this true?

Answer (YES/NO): NO